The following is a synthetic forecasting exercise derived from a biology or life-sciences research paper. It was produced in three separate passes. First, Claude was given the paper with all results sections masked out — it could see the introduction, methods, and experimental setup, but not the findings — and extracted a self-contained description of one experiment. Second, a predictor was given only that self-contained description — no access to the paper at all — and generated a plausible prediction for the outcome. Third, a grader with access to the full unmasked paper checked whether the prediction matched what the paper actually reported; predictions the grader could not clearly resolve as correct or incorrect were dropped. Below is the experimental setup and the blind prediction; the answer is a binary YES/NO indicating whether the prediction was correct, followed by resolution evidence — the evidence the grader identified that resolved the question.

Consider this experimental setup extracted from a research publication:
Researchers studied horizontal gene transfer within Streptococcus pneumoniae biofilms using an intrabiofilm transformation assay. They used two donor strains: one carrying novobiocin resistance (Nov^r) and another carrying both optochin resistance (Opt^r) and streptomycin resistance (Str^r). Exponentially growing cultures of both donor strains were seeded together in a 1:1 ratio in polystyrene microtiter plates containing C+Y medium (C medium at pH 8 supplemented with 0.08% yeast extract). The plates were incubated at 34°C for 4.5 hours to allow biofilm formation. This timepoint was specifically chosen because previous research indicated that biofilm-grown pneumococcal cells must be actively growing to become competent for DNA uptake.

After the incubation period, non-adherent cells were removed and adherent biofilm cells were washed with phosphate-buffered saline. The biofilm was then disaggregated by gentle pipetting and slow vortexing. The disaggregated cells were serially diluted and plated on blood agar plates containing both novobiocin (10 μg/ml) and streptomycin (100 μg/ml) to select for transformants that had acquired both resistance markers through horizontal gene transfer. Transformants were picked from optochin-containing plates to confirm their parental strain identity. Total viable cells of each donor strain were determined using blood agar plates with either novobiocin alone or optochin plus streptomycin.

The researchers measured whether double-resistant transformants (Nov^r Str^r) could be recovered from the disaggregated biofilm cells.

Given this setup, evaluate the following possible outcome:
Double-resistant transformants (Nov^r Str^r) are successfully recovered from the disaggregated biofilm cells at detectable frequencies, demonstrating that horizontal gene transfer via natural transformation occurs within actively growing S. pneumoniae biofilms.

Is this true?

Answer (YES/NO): YES